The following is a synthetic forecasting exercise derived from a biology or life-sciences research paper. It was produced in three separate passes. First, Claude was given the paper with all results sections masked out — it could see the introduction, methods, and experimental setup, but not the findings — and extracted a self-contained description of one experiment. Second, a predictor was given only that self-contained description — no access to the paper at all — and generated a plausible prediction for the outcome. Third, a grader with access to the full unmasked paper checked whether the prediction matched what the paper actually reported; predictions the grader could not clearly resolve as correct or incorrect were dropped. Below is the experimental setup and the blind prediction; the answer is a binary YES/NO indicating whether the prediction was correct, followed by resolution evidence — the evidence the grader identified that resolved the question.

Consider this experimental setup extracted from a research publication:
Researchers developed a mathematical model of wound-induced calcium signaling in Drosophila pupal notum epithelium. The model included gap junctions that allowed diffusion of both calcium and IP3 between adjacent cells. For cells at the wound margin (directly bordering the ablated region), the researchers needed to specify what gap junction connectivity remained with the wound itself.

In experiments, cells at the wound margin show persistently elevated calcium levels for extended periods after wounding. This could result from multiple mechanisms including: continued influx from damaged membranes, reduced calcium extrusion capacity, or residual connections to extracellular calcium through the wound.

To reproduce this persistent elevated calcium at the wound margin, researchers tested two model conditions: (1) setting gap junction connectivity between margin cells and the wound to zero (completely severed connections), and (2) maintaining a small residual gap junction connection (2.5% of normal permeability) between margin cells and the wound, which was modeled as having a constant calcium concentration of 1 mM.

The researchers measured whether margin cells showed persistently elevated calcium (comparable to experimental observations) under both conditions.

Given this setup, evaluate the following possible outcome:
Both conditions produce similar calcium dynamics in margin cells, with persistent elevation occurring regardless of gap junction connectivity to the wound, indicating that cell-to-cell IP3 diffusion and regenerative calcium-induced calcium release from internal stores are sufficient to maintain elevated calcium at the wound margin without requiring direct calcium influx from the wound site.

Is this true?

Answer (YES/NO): NO